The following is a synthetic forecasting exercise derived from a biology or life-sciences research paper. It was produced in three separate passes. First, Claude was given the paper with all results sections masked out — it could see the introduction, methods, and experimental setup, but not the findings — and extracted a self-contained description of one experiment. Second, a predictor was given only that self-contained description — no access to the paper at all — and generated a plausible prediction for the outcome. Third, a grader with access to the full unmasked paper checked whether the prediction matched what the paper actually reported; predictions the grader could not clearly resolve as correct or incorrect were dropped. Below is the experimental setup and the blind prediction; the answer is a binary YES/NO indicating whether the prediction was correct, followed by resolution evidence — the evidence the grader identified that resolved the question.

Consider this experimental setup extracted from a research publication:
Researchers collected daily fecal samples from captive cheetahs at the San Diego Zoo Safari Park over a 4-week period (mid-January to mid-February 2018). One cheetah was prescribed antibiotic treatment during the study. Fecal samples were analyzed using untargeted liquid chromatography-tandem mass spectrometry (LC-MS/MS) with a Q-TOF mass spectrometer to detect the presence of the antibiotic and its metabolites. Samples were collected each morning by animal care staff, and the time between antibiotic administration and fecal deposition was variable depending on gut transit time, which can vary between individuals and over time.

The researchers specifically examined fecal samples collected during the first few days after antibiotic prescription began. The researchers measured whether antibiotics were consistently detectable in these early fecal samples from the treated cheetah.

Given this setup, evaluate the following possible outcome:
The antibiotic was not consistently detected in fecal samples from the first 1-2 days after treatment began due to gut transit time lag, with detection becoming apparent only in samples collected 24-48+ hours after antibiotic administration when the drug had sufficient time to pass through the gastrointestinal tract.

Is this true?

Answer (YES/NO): YES